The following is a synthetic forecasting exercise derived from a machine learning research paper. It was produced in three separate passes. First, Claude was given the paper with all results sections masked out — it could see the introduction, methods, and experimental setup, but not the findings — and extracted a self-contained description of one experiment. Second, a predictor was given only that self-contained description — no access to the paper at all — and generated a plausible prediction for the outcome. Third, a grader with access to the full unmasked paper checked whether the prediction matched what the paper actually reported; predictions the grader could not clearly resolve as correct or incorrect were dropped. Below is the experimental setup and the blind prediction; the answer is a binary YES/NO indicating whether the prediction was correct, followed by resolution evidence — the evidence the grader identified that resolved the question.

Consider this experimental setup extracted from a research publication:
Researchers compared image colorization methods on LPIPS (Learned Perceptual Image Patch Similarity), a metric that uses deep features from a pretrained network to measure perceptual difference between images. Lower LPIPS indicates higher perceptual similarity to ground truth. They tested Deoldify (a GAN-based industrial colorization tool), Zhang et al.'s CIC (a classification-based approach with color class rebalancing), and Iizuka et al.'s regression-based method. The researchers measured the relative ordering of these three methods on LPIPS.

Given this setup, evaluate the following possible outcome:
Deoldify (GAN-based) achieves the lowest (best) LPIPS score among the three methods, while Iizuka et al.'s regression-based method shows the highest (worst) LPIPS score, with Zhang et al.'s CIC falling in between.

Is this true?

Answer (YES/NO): NO